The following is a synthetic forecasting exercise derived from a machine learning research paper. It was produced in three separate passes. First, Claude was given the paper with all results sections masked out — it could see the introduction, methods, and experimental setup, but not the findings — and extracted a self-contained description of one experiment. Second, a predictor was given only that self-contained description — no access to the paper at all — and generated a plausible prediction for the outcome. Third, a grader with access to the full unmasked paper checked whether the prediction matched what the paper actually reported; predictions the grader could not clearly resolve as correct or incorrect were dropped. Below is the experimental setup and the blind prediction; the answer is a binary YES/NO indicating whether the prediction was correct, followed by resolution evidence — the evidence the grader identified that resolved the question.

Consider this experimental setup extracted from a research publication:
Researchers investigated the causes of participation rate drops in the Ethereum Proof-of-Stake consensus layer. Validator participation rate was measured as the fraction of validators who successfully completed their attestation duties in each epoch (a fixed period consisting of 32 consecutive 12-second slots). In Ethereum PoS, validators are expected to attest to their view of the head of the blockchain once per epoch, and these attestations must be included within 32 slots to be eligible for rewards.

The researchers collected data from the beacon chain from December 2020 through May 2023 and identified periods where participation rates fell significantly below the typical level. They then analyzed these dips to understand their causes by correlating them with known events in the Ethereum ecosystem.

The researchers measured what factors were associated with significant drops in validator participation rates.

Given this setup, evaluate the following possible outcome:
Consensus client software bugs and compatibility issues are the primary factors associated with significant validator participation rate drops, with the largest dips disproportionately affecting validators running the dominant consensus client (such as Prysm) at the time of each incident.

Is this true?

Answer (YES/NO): NO